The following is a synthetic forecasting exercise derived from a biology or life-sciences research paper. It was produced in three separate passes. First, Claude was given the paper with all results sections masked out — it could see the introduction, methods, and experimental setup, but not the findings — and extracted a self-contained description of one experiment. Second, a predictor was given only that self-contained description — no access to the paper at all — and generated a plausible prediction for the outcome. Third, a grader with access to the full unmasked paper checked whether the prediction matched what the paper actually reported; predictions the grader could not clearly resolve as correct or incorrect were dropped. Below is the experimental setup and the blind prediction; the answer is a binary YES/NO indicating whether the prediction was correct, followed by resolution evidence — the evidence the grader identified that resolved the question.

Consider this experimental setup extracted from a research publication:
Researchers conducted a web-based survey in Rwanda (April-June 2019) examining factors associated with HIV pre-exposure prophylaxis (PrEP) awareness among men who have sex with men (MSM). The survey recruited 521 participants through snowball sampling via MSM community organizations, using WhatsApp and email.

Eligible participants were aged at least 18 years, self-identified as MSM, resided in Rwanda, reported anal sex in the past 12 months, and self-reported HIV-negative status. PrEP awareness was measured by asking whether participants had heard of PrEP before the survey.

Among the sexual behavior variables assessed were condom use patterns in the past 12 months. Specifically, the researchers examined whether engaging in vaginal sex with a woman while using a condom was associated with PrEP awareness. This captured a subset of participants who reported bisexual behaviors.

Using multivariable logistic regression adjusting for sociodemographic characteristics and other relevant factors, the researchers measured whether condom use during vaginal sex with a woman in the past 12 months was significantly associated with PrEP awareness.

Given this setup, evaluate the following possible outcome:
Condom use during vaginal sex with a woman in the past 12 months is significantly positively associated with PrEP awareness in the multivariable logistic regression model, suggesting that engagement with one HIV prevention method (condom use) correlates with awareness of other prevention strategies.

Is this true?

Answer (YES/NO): YES